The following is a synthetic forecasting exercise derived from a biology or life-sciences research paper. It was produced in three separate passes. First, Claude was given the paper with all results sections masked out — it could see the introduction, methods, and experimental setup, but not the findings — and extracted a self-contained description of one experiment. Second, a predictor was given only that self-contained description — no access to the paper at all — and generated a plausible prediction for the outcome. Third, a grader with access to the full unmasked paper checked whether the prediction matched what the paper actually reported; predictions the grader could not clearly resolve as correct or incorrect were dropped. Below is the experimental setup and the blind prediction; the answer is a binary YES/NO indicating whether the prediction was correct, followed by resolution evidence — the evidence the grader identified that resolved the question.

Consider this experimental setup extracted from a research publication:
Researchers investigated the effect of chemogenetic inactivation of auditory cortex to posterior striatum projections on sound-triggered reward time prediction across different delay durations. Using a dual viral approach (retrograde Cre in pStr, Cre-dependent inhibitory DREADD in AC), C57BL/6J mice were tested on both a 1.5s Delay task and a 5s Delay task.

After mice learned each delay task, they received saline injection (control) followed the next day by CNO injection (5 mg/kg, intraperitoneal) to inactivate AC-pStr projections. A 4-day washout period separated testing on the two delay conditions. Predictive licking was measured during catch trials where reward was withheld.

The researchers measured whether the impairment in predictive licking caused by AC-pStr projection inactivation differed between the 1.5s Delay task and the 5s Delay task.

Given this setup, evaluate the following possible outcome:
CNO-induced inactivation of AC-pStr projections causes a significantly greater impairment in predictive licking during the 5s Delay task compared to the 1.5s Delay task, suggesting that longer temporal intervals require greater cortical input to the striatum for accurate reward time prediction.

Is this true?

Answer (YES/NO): NO